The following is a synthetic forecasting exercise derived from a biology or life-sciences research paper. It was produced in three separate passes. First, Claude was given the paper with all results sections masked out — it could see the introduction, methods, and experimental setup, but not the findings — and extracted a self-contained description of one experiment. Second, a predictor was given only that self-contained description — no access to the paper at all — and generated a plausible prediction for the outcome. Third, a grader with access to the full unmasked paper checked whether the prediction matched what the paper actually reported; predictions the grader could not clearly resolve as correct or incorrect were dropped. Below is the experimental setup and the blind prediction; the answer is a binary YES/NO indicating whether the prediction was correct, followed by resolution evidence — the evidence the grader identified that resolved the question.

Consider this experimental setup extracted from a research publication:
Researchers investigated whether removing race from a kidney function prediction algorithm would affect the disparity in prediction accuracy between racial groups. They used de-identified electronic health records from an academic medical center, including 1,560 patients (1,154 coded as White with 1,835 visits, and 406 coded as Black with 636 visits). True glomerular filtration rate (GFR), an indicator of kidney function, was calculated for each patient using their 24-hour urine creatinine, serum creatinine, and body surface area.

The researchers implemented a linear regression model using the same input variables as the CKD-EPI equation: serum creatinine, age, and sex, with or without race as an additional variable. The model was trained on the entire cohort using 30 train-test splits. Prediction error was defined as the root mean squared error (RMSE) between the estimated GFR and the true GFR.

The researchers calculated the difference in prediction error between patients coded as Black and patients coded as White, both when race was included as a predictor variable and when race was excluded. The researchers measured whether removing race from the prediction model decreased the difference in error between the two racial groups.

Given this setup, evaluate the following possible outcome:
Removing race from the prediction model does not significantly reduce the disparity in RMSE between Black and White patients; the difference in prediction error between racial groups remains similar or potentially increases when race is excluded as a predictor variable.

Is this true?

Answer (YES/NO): YES